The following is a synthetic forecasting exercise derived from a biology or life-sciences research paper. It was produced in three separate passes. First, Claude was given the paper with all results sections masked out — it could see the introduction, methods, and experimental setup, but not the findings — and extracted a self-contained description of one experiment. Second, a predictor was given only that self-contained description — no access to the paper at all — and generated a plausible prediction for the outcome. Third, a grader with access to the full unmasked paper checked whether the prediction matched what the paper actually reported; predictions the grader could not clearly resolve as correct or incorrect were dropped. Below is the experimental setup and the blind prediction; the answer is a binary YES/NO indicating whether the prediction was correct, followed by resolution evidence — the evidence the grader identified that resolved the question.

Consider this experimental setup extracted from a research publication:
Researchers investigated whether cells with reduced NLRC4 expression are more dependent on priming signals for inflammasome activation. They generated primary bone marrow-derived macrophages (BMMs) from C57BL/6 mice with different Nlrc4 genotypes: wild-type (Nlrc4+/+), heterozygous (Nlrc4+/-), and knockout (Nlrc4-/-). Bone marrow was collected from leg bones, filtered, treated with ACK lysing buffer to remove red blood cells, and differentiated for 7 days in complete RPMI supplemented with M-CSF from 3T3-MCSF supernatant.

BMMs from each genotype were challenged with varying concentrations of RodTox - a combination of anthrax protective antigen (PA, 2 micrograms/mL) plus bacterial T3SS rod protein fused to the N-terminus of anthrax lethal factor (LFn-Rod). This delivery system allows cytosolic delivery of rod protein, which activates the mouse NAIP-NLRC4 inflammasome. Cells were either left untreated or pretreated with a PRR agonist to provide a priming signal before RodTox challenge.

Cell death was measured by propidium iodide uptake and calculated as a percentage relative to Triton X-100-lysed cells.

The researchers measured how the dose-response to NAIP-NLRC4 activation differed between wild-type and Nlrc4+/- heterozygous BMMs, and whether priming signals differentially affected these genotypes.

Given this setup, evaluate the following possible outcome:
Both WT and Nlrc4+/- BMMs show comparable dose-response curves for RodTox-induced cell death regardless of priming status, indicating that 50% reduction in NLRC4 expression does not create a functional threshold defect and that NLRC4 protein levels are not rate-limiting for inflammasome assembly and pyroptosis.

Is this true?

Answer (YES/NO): NO